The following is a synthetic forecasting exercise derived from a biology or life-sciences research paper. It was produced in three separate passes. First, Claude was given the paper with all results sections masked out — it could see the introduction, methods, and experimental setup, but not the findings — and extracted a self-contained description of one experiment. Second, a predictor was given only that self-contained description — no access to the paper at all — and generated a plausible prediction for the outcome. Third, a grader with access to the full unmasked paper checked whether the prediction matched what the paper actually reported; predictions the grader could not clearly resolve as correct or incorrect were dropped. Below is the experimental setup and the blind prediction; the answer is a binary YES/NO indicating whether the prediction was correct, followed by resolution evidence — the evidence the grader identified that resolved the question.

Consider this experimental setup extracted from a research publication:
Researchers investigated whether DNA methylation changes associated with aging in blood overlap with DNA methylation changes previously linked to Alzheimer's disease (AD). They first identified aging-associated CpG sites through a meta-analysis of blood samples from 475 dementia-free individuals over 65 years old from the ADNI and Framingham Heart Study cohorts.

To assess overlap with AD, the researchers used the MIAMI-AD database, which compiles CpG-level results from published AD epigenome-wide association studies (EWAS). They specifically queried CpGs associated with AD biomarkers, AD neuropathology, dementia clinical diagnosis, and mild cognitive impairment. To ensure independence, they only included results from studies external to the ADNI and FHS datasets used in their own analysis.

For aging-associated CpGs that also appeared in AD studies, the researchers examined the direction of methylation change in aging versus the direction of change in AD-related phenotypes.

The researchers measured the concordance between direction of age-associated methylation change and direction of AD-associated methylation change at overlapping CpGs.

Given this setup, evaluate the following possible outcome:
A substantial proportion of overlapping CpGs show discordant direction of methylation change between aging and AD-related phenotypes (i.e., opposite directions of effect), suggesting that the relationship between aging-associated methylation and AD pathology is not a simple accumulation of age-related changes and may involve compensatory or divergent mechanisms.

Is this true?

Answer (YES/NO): YES